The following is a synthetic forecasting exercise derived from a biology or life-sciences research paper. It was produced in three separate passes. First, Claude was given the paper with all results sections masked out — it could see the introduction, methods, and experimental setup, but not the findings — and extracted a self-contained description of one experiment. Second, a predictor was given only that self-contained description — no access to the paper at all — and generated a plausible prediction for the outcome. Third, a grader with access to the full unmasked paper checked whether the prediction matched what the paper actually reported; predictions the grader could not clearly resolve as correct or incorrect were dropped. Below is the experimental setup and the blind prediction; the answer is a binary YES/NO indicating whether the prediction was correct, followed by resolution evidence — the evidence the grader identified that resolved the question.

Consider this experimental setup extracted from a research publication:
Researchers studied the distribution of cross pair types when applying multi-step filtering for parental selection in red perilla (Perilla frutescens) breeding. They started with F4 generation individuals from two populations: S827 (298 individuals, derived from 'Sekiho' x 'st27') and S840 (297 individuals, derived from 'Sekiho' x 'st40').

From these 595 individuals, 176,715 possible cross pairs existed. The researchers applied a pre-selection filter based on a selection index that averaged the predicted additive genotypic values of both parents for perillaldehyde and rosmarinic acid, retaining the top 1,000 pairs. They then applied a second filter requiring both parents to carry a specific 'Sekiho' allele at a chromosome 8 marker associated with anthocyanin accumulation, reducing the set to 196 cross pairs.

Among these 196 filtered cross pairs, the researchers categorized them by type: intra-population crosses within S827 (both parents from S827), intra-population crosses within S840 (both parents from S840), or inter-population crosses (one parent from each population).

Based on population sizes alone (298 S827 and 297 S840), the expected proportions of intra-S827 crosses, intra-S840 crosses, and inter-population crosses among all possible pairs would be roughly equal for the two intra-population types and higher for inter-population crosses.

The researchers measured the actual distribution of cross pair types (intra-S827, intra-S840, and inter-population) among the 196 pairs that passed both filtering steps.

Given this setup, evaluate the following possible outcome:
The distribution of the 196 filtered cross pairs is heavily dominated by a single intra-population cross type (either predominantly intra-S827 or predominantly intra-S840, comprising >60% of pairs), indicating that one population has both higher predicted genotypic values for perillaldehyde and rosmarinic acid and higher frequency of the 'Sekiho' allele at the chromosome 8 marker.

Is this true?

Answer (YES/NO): NO